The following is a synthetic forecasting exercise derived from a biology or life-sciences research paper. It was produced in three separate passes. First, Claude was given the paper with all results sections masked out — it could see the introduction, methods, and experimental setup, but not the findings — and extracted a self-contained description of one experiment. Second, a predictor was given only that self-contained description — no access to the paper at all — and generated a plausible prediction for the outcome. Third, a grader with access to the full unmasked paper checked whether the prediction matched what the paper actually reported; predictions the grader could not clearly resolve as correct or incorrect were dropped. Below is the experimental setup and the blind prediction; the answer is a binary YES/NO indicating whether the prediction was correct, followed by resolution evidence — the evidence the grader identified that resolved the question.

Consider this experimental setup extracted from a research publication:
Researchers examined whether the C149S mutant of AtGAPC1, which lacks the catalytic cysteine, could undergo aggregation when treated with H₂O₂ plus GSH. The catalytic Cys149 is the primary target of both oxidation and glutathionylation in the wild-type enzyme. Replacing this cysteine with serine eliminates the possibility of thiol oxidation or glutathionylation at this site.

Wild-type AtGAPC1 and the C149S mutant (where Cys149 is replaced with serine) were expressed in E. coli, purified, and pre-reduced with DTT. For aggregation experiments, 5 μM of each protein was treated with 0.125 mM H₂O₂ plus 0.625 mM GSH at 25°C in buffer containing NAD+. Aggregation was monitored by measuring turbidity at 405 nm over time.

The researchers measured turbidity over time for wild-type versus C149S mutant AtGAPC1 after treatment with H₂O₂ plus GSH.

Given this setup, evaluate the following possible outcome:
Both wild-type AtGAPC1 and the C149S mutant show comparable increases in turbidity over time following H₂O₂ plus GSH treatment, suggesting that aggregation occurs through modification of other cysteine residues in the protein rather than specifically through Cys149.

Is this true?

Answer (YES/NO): NO